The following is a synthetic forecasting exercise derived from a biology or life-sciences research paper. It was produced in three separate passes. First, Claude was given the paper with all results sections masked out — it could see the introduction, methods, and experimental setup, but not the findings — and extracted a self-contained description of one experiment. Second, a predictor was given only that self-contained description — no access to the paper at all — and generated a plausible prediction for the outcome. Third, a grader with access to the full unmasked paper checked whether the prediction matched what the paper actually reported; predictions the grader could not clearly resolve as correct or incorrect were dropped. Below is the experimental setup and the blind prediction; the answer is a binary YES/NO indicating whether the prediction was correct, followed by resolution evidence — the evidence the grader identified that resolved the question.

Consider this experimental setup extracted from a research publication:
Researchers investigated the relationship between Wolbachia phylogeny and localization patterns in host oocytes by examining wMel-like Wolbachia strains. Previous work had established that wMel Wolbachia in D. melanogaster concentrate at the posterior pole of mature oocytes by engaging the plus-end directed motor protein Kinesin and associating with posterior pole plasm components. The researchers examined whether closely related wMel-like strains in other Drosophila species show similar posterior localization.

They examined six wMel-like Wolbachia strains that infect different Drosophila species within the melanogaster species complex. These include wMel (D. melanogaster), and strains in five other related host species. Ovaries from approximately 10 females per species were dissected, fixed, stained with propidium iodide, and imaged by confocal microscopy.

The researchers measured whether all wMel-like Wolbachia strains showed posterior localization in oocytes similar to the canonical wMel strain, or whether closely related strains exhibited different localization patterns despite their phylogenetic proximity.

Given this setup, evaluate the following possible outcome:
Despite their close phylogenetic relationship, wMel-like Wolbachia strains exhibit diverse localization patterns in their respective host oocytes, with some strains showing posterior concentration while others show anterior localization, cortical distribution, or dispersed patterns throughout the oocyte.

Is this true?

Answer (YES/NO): NO